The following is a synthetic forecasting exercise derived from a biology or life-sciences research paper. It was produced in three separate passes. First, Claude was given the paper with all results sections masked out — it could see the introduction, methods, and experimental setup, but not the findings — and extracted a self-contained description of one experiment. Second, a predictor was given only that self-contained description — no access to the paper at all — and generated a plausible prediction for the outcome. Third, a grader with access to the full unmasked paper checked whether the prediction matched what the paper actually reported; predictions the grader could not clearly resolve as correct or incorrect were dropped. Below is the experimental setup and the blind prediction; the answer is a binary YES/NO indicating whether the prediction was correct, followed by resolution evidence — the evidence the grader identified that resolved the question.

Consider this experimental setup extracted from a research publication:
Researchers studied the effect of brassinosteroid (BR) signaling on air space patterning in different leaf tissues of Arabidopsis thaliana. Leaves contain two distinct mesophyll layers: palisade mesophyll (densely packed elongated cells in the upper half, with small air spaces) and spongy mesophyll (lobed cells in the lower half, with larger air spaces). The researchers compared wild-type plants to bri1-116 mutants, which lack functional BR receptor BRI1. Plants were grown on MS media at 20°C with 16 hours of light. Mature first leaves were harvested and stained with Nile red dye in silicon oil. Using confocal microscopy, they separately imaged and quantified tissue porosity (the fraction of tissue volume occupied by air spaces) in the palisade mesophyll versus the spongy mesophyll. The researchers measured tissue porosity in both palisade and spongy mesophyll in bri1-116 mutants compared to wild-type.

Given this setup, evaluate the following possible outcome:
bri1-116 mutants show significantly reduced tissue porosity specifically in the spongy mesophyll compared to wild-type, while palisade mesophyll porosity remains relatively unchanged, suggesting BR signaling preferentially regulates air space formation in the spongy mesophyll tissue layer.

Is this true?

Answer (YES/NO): NO